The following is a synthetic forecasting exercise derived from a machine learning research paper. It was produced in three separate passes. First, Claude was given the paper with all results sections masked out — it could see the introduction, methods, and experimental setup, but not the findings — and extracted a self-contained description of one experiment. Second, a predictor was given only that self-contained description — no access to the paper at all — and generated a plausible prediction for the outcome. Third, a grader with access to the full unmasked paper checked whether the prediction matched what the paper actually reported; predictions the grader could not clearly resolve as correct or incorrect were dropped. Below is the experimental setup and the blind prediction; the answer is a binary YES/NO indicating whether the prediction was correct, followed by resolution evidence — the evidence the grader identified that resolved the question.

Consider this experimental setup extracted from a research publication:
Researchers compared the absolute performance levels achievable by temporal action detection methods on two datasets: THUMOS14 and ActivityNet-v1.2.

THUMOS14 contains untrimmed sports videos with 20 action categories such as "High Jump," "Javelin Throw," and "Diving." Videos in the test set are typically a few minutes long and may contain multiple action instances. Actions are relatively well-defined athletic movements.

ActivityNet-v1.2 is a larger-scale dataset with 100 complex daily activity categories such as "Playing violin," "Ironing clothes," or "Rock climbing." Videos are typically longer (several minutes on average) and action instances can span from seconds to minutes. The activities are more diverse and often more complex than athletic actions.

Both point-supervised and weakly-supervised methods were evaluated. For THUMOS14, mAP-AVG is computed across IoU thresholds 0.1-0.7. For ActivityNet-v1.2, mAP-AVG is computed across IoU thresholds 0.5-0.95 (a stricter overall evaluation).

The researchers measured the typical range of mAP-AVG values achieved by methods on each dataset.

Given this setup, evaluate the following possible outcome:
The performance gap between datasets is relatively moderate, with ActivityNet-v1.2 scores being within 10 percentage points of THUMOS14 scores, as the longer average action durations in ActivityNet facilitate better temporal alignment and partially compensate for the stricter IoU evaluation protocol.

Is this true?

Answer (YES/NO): NO